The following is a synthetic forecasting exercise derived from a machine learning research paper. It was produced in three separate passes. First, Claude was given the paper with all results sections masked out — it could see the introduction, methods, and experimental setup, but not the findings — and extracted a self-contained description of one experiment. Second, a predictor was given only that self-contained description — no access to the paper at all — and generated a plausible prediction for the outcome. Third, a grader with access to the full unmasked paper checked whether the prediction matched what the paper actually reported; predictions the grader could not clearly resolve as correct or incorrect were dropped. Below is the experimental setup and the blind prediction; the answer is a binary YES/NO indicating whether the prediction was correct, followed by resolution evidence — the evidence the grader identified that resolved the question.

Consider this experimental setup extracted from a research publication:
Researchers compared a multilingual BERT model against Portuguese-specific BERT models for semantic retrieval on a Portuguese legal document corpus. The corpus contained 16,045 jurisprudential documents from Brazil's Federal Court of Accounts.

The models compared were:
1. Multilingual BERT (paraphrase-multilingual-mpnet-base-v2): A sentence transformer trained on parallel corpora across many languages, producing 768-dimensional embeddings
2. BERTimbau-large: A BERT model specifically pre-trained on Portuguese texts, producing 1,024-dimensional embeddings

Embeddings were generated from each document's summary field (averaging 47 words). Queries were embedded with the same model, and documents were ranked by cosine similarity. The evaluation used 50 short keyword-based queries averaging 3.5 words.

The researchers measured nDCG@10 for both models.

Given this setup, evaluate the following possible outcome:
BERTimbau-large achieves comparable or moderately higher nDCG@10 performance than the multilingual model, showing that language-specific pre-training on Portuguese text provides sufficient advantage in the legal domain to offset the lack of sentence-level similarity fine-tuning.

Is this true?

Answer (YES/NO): NO